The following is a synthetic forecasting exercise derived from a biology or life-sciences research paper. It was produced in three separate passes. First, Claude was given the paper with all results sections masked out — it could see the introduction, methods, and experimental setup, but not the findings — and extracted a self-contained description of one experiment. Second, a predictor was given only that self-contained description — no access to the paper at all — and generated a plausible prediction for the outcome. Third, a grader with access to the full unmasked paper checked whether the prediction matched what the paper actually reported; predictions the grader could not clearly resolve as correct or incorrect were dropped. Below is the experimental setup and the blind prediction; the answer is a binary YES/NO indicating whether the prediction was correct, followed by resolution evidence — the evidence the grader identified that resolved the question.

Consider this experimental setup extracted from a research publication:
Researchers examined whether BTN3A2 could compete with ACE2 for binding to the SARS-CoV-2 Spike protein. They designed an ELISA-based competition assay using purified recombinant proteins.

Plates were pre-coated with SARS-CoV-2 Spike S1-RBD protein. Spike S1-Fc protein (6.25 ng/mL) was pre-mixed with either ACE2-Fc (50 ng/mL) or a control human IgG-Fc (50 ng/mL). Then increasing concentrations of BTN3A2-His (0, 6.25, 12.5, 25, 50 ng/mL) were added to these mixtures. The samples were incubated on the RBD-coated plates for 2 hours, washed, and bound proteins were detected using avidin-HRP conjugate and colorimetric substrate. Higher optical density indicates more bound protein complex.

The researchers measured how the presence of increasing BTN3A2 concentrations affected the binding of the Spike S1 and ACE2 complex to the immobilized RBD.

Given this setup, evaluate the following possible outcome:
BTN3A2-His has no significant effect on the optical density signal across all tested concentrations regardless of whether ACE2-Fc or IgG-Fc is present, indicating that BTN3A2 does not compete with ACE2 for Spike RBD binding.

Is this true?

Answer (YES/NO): NO